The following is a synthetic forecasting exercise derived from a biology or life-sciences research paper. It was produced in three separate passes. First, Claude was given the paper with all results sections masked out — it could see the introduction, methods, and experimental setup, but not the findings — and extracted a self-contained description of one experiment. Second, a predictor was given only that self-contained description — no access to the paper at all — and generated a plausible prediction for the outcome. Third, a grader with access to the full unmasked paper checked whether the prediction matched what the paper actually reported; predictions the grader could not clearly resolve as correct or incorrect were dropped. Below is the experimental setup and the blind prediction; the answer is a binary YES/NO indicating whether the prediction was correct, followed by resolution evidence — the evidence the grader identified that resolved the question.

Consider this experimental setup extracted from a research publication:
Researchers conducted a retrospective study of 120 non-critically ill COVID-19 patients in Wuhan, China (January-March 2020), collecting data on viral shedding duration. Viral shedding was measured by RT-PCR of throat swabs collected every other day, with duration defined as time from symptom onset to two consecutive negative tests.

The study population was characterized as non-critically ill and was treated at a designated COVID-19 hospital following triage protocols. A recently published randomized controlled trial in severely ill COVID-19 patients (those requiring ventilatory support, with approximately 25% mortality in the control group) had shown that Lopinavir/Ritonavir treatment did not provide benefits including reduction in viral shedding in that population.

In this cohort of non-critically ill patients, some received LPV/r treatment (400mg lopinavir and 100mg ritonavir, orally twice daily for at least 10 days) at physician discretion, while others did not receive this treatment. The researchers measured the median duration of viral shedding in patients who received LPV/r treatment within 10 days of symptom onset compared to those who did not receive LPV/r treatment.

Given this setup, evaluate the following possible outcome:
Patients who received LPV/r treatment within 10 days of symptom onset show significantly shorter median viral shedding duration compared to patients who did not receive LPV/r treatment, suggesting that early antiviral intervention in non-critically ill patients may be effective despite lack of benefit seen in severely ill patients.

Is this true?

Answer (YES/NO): YES